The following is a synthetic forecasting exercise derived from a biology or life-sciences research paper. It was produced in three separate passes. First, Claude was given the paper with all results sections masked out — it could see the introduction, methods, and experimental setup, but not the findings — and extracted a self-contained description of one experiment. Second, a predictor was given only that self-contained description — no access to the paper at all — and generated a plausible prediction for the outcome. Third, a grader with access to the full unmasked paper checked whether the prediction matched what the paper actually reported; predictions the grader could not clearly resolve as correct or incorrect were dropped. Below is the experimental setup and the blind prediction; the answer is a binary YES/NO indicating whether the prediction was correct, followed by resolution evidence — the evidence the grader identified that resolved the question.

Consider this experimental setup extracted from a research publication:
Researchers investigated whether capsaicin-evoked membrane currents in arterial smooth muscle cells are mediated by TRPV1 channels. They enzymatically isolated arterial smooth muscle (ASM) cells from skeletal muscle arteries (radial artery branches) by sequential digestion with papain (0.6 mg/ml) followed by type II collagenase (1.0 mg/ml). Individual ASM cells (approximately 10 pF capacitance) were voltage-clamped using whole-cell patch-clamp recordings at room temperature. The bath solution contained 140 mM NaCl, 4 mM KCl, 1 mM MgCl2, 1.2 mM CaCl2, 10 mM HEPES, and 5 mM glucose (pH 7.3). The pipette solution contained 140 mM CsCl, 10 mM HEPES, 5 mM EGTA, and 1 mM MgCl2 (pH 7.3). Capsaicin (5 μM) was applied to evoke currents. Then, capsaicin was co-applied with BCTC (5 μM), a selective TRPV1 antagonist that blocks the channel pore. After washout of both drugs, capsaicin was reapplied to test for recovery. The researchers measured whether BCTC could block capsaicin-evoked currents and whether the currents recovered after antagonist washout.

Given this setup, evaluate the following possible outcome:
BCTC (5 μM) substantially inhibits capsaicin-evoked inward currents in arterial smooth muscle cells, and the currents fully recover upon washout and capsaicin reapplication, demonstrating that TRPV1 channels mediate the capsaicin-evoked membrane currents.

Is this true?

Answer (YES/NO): YES